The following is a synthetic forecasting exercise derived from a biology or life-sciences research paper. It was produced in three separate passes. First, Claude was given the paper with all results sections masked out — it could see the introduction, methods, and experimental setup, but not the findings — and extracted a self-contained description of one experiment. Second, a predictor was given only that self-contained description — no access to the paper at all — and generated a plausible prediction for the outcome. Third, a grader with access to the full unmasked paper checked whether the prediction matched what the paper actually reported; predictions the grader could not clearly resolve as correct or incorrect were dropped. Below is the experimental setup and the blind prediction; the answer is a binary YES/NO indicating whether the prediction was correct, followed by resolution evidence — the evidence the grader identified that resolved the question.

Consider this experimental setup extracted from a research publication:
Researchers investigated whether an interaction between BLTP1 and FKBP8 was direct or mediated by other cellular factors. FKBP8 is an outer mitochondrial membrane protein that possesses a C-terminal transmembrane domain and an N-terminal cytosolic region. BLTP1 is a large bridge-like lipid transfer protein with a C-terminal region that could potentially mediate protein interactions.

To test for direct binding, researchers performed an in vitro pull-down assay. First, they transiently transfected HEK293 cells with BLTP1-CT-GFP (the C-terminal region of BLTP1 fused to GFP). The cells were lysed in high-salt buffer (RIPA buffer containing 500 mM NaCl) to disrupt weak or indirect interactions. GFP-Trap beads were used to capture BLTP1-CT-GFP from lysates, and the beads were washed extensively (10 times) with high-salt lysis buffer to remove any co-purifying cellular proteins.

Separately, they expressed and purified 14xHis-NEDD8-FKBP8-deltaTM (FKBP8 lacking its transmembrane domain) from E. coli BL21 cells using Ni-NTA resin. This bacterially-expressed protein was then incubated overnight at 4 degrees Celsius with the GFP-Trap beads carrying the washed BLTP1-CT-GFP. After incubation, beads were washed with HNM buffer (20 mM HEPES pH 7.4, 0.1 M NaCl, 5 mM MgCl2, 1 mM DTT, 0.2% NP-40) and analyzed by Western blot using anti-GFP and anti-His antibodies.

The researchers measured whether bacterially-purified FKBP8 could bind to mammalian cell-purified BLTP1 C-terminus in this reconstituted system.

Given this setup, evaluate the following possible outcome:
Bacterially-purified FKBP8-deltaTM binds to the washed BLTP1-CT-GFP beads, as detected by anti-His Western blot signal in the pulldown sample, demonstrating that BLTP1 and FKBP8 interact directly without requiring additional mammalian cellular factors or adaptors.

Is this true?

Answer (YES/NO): YES